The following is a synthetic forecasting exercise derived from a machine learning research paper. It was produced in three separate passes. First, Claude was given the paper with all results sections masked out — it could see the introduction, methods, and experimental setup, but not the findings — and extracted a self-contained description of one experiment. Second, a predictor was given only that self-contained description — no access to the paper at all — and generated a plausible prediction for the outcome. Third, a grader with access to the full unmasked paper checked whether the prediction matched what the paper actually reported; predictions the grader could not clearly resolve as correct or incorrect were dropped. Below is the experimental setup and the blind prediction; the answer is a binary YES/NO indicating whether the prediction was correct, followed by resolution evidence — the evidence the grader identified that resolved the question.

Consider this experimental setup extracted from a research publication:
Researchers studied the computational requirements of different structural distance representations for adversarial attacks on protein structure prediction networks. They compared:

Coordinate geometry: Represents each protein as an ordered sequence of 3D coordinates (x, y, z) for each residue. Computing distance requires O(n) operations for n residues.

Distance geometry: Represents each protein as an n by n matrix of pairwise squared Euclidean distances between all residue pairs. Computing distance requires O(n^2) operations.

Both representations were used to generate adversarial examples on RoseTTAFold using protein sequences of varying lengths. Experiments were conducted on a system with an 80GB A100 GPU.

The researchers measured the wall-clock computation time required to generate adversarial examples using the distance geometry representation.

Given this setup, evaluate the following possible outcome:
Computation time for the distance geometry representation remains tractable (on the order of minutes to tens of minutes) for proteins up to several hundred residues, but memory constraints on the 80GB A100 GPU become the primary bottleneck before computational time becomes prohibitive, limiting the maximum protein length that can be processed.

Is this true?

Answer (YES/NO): NO